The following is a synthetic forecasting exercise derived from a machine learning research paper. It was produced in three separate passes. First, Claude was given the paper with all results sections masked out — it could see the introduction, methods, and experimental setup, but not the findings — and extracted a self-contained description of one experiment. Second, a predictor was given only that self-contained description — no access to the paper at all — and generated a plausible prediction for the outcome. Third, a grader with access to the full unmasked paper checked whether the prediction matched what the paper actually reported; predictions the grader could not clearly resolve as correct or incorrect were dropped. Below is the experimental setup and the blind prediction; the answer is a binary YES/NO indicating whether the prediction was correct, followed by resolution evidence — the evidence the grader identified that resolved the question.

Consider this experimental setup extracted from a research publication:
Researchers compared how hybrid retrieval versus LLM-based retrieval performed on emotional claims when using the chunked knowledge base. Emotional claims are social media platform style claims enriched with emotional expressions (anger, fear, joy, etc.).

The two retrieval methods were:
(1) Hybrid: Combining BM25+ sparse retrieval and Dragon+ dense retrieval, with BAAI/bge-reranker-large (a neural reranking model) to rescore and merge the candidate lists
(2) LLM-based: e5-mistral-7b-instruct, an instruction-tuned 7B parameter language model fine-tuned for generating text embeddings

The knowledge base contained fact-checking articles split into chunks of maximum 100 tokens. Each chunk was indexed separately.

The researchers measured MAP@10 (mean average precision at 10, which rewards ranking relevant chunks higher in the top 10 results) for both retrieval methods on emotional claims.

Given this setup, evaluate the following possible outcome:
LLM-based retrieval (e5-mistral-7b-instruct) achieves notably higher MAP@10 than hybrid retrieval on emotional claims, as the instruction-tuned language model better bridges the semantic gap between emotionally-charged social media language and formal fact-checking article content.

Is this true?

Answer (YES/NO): YES